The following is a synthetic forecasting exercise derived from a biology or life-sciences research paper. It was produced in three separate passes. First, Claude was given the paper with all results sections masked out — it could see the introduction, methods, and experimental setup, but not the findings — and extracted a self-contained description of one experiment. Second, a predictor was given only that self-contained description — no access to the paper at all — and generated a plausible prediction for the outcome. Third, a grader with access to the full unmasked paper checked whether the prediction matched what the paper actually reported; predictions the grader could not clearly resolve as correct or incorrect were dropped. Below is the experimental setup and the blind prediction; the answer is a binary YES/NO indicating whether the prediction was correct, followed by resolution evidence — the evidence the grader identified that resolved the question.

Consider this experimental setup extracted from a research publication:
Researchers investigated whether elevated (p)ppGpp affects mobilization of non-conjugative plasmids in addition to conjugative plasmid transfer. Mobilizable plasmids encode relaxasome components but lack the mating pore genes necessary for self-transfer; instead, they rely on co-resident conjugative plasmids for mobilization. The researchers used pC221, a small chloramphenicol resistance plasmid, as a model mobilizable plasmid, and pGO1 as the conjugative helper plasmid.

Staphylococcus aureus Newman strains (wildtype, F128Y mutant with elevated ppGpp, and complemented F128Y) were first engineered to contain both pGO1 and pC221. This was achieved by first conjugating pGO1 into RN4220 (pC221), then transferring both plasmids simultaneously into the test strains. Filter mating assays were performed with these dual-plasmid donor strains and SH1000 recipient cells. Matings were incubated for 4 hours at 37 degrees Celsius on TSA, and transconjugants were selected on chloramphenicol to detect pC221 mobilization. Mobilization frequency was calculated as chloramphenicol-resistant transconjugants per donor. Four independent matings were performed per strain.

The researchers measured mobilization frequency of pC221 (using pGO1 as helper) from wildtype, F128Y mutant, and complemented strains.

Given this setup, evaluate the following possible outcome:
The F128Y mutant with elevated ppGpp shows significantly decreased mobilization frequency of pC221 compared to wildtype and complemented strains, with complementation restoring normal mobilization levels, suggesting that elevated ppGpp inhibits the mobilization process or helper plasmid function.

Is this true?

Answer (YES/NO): NO